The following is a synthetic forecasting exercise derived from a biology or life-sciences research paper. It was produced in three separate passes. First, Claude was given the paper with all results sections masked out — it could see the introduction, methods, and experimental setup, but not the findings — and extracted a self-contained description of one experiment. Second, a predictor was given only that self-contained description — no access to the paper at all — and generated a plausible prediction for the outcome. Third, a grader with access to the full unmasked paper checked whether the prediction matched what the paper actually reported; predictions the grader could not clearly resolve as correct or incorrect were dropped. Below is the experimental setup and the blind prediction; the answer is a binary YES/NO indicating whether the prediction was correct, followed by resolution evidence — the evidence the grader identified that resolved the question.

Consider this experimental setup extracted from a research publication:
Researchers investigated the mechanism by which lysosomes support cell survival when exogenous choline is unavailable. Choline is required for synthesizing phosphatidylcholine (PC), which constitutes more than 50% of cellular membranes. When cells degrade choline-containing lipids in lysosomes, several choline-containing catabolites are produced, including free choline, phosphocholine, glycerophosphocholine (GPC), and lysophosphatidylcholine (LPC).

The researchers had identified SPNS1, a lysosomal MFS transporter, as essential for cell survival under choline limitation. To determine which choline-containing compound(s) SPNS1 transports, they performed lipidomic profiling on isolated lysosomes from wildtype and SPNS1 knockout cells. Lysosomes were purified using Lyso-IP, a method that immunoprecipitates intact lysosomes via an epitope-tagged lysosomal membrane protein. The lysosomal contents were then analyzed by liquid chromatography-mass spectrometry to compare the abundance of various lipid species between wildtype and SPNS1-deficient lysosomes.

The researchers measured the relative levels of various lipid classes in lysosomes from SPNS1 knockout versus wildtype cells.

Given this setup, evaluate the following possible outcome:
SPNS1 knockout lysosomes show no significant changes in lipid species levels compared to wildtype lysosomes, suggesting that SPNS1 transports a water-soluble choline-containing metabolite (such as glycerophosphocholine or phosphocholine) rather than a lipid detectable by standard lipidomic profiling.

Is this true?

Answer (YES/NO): NO